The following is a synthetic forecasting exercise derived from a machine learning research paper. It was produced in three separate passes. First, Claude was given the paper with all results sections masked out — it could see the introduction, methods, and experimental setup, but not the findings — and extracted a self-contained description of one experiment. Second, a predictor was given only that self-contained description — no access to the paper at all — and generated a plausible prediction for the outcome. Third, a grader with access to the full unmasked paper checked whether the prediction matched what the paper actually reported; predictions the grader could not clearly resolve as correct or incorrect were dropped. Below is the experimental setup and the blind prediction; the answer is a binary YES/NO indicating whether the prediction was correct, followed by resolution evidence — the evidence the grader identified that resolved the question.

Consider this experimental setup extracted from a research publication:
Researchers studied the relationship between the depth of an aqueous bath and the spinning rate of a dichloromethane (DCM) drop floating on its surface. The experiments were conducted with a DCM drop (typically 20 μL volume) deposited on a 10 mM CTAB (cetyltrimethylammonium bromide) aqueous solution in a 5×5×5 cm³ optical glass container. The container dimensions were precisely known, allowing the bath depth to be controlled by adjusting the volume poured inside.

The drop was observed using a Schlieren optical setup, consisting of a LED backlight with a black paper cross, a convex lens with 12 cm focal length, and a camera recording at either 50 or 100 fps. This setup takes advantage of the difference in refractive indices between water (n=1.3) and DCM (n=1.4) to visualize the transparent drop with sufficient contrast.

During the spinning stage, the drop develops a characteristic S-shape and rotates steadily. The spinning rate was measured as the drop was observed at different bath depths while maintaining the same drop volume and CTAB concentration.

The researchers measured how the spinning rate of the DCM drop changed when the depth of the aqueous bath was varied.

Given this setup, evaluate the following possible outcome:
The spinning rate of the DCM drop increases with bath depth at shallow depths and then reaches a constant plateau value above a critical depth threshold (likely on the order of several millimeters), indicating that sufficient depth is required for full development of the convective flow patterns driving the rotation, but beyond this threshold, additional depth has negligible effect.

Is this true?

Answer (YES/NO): NO